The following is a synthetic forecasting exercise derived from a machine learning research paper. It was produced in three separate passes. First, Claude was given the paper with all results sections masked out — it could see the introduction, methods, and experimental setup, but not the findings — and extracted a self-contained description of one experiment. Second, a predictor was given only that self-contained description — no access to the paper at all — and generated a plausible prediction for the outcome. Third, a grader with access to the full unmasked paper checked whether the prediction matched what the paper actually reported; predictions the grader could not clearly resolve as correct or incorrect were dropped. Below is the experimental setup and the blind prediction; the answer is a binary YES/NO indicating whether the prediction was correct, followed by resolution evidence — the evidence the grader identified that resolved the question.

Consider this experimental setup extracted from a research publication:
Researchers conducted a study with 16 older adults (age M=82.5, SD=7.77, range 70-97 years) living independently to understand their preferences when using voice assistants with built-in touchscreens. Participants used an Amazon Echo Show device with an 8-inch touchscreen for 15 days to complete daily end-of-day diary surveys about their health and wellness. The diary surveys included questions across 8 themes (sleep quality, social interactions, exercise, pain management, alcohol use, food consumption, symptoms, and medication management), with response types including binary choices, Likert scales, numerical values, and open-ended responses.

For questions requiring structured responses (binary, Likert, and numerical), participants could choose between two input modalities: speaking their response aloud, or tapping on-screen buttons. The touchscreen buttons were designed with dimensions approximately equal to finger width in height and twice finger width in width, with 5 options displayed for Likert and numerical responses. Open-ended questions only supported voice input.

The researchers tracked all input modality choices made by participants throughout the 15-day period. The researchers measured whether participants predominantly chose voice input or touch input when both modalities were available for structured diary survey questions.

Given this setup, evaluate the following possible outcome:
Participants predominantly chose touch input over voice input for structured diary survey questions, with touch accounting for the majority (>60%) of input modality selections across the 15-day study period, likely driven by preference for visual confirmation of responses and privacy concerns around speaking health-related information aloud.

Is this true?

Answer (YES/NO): NO